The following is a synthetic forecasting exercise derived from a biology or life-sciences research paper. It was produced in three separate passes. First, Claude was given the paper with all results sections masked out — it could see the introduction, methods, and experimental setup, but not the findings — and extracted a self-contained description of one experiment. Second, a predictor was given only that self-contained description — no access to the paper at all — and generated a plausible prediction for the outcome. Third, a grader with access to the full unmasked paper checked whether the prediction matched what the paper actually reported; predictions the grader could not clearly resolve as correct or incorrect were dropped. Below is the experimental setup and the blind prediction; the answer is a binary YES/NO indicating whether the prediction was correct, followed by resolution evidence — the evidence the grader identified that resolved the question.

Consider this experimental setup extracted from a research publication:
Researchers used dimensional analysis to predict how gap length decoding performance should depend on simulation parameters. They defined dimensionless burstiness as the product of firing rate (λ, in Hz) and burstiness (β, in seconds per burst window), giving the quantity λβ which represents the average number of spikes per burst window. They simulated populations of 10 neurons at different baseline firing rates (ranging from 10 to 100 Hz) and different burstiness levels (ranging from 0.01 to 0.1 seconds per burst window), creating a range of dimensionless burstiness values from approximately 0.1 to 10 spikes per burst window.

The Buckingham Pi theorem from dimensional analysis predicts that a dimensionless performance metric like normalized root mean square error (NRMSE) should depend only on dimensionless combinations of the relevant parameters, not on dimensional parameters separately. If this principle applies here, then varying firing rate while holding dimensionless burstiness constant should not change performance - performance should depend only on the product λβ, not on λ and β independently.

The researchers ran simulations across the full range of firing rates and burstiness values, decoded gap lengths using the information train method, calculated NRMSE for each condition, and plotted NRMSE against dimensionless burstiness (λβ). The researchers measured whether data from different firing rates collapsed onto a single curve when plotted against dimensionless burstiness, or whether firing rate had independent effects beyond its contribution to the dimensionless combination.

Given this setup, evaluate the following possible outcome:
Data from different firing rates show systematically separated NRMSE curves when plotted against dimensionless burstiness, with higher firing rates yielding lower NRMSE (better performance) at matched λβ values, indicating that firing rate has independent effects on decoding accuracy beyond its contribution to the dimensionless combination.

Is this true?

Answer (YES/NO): NO